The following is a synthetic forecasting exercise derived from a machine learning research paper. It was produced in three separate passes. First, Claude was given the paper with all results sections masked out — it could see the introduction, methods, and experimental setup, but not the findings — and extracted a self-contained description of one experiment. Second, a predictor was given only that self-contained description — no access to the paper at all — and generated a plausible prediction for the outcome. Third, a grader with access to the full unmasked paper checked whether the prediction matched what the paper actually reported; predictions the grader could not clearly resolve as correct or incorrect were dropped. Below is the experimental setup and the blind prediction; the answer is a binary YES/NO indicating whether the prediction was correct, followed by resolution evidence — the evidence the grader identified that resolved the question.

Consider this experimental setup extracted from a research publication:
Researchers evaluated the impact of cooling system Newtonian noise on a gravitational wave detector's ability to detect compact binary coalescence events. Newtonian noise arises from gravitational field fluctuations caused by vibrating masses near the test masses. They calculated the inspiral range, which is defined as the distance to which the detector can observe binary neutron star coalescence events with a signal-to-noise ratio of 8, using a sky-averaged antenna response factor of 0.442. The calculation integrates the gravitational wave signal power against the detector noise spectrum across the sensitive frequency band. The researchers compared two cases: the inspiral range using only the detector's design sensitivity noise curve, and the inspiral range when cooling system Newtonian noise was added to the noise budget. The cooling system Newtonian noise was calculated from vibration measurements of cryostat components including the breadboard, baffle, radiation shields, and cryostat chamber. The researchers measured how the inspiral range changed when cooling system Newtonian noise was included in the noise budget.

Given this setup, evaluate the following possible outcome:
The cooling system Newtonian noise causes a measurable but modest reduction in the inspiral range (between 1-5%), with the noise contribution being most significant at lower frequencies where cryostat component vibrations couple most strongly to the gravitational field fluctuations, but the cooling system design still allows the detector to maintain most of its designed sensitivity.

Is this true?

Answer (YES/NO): NO